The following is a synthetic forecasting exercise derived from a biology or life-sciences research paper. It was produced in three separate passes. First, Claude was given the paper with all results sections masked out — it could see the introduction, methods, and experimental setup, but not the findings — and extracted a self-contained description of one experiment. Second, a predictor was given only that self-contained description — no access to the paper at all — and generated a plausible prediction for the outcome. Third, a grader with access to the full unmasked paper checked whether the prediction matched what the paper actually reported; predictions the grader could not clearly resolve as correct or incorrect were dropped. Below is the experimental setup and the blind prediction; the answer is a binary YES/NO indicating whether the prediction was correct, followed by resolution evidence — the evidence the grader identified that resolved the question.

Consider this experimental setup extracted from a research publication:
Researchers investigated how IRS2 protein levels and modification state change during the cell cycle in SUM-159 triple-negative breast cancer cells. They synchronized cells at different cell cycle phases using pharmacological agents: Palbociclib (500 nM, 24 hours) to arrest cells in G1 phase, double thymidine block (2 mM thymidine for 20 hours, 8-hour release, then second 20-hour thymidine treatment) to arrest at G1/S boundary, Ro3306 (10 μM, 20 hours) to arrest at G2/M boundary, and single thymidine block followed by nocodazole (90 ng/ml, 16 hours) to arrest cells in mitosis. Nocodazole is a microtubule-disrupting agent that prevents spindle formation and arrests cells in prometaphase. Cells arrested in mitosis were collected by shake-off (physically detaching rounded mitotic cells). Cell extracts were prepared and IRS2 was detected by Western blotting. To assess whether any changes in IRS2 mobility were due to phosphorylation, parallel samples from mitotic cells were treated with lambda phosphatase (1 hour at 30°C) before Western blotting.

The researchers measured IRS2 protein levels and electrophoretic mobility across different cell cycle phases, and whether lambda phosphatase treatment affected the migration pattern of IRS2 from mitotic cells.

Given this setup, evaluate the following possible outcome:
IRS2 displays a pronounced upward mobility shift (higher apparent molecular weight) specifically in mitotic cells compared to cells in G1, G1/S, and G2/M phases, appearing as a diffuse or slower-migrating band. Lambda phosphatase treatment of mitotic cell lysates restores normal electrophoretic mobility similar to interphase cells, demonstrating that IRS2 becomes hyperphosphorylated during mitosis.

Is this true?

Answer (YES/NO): YES